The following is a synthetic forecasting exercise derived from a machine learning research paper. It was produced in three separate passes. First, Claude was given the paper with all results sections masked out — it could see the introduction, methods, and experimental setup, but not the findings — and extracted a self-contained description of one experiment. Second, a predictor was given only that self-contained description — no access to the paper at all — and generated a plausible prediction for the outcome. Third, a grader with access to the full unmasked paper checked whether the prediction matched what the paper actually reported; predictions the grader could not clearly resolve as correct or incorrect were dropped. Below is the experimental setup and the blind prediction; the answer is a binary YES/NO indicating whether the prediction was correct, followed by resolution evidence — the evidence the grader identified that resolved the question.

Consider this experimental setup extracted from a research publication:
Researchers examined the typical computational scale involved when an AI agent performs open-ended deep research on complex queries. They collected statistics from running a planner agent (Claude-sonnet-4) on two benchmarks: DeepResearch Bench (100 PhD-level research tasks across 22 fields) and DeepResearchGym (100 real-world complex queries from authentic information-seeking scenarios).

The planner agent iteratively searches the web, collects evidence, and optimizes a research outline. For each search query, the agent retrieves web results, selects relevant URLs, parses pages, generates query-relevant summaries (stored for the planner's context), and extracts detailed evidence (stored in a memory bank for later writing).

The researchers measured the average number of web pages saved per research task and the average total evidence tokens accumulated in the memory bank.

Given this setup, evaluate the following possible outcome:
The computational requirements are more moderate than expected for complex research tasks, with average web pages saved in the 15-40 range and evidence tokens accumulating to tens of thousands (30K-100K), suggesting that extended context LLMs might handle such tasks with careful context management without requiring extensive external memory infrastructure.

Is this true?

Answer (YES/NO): NO